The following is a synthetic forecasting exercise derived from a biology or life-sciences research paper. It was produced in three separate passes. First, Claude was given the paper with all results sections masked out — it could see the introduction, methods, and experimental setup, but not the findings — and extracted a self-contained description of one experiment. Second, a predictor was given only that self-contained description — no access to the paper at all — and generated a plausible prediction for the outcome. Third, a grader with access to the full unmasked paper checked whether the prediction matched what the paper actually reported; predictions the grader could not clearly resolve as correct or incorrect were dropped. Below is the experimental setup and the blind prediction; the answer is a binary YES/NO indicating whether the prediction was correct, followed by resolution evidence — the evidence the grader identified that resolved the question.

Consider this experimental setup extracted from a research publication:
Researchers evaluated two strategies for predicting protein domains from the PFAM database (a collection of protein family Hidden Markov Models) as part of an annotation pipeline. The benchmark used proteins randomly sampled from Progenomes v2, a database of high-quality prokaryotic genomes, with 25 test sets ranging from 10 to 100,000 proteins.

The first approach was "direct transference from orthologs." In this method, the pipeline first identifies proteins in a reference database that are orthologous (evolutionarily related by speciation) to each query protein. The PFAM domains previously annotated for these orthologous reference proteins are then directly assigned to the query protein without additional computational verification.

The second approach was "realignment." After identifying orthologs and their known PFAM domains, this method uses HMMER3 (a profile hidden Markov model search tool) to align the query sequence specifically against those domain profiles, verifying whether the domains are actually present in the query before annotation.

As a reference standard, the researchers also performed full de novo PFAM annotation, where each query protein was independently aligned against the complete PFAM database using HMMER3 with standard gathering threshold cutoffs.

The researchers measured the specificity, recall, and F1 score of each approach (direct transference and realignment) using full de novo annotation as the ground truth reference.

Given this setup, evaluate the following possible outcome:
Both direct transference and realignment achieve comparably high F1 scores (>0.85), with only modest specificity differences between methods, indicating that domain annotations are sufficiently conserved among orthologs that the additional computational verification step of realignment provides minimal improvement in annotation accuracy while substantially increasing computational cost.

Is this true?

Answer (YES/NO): NO